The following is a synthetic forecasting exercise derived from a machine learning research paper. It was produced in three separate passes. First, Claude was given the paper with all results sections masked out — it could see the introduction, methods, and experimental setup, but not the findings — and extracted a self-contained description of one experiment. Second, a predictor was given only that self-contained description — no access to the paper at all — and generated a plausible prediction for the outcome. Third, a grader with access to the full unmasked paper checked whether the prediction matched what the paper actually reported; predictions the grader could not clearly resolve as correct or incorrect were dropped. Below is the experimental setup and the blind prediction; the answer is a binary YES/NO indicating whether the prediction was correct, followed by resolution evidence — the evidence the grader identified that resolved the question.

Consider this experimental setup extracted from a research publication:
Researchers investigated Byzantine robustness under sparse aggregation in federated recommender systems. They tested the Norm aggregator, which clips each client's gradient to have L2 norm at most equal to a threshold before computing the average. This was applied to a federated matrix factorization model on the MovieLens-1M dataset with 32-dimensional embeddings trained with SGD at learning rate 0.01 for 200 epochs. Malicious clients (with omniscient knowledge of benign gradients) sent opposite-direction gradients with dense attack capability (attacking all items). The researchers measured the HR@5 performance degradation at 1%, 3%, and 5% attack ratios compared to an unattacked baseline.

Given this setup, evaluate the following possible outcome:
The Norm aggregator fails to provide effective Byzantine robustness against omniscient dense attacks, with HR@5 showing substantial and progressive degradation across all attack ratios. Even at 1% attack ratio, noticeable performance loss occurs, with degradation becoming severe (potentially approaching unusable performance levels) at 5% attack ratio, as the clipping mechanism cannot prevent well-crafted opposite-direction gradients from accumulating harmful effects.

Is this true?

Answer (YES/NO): NO